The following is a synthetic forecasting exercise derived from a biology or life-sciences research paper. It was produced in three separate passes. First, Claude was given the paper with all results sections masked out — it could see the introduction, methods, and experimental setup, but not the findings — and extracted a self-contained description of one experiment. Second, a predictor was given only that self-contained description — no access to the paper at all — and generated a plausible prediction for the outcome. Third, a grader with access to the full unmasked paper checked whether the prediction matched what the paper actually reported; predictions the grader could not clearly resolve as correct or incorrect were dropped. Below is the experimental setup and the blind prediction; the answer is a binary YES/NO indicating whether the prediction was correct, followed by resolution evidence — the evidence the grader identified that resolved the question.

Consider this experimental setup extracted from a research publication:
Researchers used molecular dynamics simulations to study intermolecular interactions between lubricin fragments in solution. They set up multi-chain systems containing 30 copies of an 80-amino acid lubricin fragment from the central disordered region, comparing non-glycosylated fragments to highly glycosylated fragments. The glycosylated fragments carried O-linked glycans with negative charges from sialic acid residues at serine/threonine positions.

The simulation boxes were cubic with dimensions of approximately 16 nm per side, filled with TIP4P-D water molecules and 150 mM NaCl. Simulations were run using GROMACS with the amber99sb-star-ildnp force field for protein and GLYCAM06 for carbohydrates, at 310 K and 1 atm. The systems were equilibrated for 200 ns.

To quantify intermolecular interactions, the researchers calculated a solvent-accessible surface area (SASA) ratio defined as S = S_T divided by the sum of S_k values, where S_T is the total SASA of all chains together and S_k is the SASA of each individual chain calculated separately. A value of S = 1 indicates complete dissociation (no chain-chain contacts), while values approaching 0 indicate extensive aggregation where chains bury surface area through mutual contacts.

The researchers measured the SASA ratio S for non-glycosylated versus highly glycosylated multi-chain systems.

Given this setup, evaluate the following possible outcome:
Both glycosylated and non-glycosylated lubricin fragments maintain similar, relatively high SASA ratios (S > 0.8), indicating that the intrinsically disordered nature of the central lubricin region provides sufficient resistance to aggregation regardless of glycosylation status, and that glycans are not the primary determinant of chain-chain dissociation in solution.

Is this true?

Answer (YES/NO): NO